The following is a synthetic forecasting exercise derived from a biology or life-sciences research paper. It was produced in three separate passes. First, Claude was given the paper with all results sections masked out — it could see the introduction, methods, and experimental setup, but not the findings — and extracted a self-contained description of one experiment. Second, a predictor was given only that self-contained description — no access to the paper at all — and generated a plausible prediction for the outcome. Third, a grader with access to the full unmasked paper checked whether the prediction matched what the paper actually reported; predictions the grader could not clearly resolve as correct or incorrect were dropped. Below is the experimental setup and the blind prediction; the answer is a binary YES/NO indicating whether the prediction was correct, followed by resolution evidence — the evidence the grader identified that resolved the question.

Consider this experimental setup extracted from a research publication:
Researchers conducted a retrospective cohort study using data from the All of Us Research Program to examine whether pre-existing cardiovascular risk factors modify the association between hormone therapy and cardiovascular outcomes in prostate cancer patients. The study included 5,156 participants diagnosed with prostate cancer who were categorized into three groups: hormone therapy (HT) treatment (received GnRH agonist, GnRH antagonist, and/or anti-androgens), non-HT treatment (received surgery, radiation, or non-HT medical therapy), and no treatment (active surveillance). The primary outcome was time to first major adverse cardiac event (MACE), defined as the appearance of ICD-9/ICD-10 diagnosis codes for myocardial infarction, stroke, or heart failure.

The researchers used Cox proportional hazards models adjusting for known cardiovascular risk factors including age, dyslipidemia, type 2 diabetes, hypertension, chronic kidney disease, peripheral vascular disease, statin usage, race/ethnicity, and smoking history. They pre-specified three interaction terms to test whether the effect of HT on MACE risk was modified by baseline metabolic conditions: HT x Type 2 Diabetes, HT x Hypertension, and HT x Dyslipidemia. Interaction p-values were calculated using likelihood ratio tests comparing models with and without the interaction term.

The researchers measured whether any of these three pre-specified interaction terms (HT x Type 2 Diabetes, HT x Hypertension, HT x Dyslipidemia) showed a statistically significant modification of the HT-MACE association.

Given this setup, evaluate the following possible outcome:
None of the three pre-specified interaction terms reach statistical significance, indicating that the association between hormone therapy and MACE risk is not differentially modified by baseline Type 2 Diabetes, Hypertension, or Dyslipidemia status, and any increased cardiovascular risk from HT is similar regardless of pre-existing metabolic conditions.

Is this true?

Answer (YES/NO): NO